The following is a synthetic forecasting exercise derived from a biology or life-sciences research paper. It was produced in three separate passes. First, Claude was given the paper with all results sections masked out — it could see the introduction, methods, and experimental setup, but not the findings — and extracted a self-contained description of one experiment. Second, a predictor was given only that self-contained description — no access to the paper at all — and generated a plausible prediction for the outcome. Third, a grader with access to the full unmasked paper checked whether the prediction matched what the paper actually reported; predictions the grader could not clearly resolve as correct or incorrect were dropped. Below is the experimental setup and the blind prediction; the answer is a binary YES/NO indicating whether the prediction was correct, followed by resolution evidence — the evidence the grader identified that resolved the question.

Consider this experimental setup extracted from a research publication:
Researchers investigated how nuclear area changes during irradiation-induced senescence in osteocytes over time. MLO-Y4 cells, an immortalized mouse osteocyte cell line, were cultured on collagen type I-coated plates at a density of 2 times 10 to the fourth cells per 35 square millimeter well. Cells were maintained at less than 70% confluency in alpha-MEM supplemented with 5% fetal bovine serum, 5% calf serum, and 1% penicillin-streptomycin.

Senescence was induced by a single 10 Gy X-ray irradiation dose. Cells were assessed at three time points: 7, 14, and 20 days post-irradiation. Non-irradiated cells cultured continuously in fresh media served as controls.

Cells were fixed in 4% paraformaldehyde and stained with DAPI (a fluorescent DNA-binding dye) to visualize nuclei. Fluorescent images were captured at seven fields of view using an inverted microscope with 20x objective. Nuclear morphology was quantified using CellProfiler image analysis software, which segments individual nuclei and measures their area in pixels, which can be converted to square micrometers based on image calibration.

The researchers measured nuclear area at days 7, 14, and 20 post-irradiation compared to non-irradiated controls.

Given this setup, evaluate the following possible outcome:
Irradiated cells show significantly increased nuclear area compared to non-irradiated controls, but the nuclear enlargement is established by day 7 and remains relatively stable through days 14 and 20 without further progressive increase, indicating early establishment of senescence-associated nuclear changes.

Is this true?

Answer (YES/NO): NO